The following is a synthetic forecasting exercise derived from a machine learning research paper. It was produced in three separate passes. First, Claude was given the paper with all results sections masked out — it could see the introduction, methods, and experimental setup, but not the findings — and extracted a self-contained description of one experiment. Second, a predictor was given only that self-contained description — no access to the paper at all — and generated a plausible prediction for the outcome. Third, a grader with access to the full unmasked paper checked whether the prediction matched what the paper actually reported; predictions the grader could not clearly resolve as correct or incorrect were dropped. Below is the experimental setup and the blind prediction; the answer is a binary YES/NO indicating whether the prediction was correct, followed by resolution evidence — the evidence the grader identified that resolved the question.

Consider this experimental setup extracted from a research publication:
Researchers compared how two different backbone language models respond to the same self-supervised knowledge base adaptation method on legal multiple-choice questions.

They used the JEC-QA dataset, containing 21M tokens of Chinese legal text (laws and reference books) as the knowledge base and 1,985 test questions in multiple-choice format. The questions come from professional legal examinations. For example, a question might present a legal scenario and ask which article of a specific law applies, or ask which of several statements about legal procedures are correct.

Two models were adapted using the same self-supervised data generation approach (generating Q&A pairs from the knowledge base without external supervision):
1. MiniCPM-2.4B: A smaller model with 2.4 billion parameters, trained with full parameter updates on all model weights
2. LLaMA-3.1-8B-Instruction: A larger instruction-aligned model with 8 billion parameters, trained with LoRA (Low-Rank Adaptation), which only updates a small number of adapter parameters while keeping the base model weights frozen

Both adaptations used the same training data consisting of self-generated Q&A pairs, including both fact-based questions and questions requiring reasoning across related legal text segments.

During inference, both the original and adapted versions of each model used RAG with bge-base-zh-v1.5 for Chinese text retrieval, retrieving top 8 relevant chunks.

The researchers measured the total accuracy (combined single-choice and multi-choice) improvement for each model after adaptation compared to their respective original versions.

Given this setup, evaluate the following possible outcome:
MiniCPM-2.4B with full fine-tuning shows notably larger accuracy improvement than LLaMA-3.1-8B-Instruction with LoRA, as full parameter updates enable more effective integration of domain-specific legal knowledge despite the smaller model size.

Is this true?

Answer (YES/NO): YES